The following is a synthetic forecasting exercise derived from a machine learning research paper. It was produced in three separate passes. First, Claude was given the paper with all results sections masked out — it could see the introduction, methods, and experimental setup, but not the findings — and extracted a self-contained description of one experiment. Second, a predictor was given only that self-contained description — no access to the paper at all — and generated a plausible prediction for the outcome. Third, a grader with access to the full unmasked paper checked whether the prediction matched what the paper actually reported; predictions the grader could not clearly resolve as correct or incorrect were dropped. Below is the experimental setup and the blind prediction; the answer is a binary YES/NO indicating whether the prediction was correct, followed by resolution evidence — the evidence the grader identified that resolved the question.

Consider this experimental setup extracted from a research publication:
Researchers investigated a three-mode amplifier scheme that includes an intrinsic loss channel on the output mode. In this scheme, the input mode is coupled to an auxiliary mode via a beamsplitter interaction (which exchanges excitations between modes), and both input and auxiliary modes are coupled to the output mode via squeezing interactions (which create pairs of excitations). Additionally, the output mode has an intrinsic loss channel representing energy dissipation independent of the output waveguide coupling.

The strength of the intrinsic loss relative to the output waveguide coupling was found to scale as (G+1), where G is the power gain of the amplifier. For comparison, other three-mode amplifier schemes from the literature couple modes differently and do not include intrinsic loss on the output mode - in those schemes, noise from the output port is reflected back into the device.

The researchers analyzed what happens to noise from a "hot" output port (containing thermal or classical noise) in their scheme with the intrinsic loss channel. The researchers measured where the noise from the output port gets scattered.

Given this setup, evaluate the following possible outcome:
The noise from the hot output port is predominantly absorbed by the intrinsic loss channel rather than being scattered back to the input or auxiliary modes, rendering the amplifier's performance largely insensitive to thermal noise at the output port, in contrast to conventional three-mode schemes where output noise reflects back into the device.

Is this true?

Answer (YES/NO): YES